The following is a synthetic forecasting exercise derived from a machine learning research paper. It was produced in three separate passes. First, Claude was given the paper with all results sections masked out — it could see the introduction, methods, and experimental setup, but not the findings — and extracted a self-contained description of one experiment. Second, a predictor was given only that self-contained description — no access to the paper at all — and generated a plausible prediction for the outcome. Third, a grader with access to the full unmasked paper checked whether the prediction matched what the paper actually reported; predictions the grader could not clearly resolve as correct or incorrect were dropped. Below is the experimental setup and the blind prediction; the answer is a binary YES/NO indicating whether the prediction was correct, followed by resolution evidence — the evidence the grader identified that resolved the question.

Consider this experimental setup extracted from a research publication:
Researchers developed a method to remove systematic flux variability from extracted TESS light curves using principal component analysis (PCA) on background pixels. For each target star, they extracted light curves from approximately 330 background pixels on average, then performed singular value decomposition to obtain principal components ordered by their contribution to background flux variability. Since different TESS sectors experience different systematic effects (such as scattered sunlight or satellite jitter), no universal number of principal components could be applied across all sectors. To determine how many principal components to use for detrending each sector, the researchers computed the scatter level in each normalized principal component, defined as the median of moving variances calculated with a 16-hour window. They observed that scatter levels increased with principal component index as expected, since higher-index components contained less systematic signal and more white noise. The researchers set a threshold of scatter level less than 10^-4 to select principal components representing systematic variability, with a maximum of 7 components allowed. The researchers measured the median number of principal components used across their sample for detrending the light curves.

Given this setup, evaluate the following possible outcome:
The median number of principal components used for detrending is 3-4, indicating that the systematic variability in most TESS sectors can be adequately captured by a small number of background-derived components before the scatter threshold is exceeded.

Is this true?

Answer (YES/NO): YES